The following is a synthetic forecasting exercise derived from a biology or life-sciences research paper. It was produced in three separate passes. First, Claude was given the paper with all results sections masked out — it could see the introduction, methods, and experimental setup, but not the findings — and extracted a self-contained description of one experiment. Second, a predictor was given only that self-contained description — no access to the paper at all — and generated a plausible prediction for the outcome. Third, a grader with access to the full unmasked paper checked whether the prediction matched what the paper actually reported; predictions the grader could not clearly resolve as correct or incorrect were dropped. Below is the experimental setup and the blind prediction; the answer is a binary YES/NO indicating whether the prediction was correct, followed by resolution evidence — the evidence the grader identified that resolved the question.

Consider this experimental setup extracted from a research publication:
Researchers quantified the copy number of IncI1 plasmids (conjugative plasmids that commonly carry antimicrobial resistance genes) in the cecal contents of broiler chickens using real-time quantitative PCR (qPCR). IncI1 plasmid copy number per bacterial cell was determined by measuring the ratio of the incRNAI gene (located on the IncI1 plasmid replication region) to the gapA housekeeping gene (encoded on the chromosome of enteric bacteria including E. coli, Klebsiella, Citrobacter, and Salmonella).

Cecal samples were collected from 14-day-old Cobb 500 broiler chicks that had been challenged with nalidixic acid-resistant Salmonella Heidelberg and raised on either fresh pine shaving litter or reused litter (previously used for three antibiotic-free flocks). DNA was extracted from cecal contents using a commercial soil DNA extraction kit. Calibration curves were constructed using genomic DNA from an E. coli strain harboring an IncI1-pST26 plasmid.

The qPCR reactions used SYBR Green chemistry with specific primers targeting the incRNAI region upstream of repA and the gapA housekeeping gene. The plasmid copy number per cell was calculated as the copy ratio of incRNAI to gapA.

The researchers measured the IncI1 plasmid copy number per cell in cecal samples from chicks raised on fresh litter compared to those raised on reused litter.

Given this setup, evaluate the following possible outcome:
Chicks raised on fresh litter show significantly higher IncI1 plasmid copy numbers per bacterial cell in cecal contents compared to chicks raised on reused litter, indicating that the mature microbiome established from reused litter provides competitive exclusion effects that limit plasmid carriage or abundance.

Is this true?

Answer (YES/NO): YES